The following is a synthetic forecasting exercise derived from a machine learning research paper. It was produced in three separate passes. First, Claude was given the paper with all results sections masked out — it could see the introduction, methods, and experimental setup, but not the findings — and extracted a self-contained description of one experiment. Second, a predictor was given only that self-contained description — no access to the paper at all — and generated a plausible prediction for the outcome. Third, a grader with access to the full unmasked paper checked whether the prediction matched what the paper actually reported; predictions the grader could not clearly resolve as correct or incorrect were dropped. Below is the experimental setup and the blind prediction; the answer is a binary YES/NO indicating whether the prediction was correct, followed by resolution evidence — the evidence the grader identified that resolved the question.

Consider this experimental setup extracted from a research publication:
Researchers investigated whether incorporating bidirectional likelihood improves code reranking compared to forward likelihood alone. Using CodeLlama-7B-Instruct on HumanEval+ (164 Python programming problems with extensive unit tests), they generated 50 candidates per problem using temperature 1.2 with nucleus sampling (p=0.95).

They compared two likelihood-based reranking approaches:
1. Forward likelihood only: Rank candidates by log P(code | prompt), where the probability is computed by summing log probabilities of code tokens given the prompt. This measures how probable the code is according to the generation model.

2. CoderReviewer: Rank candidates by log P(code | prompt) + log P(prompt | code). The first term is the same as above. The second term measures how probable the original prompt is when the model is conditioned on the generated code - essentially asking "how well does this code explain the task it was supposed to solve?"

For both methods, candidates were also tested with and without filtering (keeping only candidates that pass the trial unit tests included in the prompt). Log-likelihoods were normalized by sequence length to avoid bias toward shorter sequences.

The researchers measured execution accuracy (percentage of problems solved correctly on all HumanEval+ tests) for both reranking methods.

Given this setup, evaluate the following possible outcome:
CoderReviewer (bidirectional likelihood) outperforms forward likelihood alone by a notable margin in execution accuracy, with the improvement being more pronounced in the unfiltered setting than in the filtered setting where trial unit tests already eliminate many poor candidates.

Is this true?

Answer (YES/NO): NO